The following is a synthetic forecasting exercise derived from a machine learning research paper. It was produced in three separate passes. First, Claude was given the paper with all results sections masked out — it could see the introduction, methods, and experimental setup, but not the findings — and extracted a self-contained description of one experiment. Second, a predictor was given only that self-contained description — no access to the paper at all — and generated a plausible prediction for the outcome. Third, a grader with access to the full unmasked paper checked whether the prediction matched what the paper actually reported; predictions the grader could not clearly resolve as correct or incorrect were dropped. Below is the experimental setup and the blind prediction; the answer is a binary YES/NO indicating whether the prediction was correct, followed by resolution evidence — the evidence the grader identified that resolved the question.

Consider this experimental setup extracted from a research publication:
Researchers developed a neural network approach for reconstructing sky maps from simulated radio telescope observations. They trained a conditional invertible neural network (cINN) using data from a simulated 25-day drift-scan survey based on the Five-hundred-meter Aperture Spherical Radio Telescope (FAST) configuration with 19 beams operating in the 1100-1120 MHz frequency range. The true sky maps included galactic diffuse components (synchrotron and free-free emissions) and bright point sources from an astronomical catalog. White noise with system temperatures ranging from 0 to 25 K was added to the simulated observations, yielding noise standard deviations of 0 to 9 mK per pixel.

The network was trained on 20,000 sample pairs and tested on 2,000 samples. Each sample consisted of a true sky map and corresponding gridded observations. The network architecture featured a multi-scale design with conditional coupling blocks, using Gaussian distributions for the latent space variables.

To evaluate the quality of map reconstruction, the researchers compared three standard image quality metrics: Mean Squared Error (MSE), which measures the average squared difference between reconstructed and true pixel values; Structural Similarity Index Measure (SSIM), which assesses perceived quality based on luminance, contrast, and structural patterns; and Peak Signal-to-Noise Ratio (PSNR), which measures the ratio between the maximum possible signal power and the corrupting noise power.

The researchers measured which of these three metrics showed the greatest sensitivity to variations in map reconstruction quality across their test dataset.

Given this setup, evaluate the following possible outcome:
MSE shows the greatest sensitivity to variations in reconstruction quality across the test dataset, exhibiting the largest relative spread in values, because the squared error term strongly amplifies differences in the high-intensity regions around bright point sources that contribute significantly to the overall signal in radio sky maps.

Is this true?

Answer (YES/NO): YES